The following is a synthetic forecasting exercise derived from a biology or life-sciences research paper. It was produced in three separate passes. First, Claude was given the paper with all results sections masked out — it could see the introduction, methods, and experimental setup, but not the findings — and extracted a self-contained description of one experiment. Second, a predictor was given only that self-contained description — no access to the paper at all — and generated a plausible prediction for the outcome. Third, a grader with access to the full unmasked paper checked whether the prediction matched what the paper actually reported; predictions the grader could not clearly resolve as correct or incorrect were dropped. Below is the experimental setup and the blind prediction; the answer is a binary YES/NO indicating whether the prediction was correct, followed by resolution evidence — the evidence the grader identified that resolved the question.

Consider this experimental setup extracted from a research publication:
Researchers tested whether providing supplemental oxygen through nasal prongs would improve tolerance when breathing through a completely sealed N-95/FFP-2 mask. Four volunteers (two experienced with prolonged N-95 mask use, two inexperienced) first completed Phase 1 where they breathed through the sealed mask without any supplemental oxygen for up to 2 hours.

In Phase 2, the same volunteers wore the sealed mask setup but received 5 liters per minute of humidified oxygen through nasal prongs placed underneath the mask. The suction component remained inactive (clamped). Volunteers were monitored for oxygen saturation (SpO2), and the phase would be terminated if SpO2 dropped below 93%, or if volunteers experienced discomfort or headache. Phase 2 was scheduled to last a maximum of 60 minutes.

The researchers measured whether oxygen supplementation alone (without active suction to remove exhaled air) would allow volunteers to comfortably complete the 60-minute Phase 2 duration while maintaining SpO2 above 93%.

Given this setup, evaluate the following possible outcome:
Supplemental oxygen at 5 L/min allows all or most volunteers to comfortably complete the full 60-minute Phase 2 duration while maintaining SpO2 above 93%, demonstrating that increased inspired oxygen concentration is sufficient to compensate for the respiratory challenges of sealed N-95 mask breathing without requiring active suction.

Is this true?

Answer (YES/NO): YES